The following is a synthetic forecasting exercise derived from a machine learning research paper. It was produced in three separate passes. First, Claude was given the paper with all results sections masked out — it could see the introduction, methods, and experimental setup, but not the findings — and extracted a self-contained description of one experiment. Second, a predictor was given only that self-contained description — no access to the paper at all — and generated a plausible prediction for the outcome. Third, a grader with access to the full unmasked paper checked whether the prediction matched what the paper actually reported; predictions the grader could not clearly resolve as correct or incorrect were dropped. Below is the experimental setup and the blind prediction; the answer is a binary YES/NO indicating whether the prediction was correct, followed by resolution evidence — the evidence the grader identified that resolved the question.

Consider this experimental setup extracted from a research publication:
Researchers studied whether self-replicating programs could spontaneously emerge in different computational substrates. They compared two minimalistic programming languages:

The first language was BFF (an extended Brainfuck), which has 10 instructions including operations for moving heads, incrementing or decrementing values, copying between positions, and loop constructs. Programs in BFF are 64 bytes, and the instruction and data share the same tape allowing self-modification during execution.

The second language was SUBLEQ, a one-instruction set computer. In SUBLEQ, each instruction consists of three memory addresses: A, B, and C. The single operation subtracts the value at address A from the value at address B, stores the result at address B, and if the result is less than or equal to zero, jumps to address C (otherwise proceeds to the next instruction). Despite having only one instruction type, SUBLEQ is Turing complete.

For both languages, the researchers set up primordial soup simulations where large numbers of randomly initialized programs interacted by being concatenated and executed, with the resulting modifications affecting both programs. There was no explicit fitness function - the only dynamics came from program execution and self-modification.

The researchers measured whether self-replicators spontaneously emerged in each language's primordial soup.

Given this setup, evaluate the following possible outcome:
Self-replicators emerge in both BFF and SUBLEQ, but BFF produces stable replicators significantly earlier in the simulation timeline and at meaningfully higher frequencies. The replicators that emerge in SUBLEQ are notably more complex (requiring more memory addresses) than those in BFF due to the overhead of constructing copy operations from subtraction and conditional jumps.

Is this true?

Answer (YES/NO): NO